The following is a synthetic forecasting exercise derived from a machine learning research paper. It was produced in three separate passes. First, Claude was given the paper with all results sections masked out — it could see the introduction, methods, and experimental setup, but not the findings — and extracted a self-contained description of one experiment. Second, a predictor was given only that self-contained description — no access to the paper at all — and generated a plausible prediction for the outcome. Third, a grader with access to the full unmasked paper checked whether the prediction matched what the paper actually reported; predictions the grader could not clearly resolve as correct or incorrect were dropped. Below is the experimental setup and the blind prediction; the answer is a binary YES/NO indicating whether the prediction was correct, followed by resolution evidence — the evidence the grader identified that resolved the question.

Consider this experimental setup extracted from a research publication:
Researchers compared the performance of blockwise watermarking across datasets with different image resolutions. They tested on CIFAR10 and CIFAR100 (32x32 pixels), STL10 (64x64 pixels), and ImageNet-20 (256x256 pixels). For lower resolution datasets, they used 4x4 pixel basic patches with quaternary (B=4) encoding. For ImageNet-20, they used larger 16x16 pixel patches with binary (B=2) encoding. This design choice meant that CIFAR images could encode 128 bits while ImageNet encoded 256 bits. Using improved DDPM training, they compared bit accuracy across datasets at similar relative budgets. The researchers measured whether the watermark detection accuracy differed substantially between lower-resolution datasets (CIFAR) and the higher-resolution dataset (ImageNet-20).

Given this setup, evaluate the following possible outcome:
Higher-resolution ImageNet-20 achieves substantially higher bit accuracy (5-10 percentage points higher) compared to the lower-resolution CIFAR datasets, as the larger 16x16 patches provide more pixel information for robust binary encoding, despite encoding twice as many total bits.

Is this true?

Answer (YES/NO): NO